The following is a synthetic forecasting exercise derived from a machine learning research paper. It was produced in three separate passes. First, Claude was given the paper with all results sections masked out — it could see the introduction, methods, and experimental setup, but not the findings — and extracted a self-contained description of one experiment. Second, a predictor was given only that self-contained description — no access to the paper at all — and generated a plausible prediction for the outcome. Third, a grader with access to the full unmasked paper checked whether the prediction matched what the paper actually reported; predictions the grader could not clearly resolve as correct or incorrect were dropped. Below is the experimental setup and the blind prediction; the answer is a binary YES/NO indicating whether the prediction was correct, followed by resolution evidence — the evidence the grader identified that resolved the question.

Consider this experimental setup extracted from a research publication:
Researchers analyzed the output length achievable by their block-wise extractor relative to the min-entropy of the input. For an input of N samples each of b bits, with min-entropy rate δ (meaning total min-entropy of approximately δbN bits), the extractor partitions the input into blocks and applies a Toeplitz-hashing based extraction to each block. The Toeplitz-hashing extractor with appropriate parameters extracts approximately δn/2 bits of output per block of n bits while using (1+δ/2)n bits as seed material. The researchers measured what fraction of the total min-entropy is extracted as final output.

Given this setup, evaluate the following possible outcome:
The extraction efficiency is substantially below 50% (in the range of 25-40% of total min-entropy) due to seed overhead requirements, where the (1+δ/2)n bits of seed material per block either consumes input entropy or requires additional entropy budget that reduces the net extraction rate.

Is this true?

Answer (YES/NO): NO